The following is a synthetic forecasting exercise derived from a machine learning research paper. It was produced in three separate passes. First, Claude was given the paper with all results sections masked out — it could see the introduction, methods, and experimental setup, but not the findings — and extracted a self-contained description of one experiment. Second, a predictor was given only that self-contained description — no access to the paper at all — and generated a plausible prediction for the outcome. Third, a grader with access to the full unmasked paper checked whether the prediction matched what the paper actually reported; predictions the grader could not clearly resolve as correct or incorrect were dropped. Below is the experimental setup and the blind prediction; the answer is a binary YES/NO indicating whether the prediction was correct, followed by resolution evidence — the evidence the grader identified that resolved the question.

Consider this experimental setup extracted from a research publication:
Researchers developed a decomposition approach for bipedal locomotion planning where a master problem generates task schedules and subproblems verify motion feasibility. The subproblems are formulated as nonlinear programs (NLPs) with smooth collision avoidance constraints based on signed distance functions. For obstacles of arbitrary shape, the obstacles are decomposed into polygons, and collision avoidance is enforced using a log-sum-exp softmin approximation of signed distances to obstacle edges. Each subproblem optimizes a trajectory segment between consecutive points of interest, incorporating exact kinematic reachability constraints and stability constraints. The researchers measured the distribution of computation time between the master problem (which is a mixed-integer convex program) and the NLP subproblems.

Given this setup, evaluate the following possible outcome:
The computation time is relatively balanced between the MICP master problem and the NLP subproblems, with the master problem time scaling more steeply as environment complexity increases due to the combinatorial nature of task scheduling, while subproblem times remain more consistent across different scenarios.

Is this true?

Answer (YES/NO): NO